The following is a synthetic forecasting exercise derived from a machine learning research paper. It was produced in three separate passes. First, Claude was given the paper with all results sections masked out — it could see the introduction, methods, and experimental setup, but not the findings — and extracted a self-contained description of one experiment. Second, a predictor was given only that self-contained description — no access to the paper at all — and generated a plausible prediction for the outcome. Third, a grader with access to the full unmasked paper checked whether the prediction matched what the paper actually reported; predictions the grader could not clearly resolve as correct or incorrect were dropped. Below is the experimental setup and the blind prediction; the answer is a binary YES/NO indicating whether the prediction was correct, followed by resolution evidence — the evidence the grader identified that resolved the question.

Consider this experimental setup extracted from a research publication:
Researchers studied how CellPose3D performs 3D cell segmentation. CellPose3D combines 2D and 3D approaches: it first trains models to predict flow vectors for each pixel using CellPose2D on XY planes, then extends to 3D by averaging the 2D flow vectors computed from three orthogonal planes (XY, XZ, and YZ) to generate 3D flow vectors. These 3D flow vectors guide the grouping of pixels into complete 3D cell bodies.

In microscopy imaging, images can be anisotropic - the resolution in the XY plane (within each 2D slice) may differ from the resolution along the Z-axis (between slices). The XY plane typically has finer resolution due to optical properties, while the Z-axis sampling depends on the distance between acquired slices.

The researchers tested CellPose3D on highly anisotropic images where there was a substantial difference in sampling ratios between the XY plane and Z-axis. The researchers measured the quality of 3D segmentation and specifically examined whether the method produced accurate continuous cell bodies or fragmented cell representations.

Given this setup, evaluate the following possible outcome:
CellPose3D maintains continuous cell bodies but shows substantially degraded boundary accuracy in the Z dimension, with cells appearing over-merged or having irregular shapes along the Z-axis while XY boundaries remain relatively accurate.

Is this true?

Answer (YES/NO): NO